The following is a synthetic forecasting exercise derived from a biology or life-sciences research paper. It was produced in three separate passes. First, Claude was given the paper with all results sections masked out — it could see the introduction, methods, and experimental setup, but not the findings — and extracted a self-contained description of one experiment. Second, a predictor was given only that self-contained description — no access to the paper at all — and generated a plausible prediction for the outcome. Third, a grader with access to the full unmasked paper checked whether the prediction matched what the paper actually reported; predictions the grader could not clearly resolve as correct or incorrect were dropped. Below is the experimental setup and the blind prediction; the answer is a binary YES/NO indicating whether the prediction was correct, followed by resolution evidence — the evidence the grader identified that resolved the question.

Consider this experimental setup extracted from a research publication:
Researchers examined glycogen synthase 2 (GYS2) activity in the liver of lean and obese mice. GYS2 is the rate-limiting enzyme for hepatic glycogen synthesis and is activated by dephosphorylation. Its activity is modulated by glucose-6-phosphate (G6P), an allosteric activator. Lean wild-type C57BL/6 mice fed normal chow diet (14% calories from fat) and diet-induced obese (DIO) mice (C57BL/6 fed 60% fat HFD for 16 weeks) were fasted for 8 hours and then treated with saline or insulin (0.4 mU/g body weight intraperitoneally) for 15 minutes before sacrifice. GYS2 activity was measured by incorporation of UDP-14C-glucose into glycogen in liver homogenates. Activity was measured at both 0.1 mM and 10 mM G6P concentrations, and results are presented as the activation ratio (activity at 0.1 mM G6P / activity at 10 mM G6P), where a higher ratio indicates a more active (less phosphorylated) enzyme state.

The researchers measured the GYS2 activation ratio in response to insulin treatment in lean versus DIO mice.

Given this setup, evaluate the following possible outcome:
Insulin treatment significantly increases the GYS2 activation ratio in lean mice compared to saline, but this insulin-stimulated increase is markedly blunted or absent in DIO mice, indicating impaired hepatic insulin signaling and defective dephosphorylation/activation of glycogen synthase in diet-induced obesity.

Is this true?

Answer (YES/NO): YES